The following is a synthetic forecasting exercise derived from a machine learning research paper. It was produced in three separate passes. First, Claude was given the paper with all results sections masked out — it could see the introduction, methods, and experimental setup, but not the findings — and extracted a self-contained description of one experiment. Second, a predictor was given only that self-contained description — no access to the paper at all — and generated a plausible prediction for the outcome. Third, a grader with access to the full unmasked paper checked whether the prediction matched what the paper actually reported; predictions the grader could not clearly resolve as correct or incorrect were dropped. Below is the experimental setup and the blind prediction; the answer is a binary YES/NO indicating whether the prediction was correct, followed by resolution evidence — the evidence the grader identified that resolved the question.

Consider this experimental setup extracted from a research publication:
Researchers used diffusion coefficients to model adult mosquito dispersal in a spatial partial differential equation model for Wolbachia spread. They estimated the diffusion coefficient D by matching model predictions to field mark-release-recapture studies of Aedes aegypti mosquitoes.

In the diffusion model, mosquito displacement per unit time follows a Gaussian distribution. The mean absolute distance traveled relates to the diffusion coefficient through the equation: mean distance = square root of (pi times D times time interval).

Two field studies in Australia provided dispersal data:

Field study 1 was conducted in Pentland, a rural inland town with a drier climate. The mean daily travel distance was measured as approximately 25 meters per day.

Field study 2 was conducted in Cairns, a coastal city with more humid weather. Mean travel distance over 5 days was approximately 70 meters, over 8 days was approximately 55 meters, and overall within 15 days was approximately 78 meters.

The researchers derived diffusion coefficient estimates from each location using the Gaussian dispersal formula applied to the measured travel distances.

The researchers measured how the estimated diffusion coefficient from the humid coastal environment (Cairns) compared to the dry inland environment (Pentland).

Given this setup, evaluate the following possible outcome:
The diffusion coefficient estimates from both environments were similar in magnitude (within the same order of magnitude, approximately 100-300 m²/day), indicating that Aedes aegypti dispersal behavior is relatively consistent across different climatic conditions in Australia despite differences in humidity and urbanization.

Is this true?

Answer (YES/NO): NO